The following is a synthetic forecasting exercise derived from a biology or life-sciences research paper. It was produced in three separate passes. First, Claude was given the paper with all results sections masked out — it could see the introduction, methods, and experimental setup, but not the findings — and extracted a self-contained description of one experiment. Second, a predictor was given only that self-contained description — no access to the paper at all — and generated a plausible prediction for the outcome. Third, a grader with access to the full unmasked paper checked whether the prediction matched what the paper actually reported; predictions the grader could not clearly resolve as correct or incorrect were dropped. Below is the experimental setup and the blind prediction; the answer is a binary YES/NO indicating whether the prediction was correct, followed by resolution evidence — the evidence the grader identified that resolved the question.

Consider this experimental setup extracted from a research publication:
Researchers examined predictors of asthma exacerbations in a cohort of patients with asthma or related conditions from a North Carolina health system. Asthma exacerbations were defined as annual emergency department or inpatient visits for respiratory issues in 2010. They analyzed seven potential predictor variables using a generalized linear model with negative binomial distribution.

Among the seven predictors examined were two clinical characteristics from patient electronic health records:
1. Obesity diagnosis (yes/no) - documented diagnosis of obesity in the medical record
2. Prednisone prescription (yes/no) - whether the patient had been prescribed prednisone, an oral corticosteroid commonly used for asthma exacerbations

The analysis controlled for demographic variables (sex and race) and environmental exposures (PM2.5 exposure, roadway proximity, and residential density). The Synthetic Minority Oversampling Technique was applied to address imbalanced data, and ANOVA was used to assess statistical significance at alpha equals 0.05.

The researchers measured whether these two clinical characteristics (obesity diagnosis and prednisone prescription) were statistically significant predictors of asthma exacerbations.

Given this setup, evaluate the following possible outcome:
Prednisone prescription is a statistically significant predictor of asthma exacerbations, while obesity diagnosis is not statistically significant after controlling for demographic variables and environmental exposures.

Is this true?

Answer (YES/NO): NO